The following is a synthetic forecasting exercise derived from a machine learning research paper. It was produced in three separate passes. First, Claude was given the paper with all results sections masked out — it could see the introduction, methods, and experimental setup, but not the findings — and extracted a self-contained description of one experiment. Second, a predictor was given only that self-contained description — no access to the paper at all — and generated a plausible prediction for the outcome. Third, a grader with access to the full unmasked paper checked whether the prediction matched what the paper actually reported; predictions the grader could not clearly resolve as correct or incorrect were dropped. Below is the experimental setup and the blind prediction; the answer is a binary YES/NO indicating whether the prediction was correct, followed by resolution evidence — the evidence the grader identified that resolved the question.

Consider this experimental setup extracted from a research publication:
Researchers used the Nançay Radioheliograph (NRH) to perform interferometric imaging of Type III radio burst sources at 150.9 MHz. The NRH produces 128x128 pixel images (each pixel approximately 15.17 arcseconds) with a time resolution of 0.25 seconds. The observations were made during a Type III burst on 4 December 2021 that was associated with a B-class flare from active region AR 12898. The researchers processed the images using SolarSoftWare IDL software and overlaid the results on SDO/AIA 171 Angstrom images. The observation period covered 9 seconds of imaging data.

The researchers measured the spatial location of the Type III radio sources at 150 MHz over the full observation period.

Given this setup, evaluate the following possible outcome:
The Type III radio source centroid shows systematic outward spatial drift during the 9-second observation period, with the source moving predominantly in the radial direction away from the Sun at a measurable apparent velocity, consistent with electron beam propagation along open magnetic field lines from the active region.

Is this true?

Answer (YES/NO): NO